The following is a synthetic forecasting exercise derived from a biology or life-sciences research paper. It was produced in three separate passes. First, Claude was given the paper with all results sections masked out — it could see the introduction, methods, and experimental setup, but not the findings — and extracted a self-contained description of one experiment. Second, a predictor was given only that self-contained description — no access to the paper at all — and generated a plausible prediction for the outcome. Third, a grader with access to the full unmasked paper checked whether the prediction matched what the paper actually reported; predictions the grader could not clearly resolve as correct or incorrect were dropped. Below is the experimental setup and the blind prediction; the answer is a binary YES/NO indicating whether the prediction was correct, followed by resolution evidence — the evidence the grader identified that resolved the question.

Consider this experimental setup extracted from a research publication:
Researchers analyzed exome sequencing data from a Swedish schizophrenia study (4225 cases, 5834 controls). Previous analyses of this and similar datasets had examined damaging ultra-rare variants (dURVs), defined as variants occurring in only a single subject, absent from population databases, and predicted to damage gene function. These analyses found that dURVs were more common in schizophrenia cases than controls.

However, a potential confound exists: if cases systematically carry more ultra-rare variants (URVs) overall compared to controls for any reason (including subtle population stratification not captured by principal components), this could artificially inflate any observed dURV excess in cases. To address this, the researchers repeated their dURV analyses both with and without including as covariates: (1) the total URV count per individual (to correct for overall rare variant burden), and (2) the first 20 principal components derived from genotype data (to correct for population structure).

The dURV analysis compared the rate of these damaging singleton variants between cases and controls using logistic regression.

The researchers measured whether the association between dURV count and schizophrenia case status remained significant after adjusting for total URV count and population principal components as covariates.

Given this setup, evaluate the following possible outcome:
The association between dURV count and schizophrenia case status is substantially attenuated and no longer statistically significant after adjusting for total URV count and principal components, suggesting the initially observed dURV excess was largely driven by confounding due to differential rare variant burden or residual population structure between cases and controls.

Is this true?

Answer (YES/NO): NO